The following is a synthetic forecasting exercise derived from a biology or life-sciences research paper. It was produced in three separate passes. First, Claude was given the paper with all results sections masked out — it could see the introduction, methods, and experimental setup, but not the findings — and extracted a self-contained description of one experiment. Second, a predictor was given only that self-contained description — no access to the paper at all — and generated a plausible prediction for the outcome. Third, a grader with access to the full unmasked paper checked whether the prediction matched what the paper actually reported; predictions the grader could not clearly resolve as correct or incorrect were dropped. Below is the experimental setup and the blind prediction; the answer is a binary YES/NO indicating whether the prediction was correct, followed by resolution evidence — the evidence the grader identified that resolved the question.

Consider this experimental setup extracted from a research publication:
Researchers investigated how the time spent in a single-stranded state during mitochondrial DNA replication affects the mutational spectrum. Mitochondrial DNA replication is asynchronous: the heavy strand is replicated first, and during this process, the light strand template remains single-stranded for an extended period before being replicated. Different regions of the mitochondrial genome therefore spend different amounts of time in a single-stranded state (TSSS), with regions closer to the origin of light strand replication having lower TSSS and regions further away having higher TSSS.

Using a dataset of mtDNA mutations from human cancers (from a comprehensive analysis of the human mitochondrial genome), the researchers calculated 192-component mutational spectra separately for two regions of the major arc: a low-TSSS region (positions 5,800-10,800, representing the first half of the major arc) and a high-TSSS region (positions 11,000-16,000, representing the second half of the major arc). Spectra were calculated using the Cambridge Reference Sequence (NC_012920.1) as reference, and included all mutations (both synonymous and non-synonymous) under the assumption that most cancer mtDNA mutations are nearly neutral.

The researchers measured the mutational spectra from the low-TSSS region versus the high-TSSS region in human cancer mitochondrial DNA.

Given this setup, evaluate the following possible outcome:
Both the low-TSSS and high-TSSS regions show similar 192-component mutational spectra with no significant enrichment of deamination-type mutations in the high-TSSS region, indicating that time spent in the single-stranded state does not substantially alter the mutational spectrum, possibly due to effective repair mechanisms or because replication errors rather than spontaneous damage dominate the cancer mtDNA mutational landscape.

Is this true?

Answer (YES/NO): NO